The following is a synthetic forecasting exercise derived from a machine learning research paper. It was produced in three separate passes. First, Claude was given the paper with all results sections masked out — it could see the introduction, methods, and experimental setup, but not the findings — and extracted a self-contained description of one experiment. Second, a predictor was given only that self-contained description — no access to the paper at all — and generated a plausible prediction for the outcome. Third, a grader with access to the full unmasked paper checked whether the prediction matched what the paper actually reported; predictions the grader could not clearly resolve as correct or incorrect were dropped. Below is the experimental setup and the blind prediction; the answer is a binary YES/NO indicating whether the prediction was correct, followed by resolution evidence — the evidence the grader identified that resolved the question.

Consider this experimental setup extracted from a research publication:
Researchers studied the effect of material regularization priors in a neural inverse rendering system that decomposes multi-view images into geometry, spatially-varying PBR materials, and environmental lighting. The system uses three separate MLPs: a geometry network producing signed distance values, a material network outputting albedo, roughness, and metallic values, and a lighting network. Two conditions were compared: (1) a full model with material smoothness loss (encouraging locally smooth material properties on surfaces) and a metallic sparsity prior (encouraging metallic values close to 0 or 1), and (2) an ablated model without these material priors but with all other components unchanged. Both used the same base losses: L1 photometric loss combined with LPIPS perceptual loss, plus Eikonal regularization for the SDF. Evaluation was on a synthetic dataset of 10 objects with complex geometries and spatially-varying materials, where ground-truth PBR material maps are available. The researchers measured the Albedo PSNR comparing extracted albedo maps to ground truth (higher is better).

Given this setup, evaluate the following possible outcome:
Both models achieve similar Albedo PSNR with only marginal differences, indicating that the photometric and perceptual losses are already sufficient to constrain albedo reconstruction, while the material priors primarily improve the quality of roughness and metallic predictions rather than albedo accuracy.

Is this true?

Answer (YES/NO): NO